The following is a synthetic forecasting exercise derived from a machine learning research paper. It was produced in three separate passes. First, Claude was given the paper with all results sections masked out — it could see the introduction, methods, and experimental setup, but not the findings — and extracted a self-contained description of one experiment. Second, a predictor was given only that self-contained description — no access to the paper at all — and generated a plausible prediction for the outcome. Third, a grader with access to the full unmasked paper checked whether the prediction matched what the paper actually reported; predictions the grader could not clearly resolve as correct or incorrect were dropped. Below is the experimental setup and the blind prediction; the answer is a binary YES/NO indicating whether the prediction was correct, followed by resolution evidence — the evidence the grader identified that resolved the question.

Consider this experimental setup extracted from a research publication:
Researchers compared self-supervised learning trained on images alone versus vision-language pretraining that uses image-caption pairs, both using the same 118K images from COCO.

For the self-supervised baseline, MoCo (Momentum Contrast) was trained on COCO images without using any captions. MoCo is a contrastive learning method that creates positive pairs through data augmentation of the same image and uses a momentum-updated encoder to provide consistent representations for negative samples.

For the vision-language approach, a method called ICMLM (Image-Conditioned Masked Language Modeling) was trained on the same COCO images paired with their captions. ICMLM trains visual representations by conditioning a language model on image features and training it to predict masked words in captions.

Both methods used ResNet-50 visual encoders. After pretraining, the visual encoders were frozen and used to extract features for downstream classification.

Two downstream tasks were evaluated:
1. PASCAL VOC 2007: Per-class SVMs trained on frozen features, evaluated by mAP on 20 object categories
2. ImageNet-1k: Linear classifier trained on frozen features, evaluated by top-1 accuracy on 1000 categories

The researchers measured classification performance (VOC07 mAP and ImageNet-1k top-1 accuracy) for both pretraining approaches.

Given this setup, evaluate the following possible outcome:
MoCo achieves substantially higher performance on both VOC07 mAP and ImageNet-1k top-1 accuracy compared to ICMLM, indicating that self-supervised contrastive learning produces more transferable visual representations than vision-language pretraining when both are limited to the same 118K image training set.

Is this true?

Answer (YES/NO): NO